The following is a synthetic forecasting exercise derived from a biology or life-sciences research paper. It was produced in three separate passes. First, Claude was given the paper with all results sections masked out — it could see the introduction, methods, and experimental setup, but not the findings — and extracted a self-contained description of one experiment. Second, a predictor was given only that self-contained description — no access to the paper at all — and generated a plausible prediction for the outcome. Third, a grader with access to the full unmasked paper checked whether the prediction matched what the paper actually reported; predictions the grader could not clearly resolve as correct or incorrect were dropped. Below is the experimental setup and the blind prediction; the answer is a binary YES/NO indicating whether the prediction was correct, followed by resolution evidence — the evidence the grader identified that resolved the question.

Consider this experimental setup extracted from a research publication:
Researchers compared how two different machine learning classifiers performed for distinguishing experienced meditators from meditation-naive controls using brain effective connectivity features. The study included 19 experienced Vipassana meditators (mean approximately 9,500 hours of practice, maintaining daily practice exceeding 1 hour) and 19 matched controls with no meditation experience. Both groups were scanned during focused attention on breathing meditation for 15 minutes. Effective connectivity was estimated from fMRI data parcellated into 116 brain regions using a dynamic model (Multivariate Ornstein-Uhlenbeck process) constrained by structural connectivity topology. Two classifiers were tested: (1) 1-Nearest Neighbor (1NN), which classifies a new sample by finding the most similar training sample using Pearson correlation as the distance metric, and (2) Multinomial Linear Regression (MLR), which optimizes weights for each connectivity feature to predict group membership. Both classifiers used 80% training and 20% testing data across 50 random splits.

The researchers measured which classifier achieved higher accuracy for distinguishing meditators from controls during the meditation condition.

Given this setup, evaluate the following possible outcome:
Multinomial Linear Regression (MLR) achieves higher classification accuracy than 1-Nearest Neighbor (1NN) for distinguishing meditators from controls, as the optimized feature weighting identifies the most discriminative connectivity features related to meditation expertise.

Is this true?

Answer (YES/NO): YES